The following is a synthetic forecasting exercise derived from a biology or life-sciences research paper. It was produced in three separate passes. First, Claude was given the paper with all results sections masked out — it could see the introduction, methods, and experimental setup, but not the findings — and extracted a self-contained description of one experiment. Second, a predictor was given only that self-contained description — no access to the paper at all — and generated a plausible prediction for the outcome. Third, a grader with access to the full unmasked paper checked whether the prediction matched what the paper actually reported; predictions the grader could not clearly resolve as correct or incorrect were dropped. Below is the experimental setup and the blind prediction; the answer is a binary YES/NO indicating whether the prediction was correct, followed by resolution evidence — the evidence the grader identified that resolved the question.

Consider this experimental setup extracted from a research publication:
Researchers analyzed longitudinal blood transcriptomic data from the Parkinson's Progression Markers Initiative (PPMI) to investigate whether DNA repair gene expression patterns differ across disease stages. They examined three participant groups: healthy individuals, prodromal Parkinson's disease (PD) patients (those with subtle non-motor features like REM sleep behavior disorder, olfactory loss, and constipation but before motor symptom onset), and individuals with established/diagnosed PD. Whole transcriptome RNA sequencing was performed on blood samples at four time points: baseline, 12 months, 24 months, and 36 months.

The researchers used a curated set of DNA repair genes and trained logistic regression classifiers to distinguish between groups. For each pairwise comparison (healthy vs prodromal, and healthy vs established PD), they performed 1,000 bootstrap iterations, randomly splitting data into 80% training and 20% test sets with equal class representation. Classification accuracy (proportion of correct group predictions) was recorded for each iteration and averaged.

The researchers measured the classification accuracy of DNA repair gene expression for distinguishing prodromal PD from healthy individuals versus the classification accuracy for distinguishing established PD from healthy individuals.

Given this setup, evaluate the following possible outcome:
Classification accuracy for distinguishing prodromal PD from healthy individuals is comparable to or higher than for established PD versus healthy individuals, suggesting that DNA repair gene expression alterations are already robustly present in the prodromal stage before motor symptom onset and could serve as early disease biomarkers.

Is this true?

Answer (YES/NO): YES